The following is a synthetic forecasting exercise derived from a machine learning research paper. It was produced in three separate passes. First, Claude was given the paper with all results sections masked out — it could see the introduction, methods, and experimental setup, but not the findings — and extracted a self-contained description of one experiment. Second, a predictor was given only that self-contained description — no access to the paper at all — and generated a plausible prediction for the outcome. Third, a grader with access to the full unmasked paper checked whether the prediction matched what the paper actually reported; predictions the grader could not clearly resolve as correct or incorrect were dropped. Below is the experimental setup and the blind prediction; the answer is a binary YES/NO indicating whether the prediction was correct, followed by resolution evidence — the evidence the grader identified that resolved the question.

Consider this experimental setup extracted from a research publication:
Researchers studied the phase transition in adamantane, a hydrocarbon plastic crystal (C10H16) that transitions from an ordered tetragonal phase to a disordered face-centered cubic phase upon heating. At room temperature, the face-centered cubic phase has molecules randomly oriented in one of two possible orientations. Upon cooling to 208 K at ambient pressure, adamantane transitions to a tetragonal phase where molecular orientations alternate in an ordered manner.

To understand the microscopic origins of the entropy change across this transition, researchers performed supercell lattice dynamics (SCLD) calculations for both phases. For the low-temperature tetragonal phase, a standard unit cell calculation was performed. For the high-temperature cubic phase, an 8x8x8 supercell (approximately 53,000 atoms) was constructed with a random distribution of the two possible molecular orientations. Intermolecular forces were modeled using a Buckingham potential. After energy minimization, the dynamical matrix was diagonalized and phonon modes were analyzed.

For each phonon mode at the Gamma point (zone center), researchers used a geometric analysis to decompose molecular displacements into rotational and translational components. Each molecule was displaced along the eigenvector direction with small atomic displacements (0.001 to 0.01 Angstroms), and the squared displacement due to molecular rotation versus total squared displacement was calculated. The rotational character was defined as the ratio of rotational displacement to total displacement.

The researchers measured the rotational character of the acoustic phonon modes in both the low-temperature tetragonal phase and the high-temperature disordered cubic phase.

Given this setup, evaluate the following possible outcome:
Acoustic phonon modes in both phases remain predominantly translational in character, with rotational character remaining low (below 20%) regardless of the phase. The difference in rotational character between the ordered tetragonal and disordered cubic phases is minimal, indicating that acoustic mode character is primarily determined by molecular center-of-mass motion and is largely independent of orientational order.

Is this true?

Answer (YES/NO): NO